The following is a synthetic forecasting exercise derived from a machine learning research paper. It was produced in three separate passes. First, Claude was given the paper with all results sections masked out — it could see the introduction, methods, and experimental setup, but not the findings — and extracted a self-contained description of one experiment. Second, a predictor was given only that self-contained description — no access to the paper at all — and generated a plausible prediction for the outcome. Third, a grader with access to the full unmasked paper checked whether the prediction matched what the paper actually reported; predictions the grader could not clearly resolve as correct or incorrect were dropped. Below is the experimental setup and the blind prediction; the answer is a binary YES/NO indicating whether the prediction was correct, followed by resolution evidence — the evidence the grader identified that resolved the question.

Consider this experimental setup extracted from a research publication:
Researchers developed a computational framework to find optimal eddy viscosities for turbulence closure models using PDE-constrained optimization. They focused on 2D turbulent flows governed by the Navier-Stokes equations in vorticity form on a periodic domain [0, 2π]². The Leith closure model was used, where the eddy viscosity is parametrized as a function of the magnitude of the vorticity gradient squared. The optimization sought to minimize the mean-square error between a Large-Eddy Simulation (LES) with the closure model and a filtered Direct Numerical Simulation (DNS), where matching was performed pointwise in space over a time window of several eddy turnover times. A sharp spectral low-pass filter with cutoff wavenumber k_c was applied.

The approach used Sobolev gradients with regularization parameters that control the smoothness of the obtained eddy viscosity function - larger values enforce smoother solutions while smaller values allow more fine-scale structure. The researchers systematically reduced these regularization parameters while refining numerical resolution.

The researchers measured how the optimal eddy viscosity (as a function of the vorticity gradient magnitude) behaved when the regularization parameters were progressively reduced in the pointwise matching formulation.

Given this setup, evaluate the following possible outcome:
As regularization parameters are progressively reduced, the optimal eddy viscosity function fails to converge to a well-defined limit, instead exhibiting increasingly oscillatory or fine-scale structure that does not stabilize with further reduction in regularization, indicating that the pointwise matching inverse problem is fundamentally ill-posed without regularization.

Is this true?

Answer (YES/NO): YES